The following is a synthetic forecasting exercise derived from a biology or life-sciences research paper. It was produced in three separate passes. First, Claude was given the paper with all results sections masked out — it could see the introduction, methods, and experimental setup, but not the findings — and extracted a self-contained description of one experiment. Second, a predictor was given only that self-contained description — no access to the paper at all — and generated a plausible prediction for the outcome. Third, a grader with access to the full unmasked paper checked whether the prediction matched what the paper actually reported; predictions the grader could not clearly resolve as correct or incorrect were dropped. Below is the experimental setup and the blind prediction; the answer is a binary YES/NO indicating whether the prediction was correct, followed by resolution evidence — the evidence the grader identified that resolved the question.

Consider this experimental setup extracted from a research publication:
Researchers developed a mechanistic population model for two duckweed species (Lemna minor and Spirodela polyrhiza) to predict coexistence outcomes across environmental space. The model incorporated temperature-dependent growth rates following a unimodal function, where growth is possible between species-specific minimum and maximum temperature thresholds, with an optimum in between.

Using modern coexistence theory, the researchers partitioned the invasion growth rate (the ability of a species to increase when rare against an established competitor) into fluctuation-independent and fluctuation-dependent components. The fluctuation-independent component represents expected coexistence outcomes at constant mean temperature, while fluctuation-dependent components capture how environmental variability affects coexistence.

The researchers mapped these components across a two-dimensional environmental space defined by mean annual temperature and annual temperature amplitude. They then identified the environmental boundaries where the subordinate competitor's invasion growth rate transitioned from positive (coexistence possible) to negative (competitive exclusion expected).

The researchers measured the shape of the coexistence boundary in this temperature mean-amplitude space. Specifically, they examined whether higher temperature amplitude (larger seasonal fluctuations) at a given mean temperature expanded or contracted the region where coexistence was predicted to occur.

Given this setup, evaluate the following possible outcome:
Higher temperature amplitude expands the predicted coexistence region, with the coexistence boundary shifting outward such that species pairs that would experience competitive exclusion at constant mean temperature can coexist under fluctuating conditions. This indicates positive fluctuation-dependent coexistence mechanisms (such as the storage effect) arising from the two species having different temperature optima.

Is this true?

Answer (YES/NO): NO